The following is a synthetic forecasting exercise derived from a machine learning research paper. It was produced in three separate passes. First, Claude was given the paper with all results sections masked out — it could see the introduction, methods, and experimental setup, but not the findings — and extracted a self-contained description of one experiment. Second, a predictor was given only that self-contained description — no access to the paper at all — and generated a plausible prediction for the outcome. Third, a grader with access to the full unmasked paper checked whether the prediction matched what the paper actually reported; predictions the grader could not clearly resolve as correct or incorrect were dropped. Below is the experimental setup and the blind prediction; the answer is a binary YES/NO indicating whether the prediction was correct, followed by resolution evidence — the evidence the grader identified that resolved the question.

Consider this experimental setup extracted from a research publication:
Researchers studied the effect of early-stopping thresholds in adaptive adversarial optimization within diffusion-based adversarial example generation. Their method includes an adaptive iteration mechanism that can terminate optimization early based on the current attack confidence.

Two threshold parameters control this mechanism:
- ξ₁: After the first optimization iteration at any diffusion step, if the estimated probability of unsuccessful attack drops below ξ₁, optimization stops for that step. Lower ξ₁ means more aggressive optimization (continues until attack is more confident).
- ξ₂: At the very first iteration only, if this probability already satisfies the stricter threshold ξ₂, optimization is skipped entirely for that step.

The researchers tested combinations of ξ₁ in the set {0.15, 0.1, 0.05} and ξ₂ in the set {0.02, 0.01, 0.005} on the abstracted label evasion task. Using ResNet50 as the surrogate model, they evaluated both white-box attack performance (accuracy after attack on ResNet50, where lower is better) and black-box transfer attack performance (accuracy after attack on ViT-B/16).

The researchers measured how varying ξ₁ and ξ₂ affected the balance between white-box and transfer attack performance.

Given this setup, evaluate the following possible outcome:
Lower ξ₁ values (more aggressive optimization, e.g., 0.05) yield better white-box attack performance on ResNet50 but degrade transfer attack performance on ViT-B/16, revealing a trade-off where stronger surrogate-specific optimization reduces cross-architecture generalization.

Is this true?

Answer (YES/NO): NO